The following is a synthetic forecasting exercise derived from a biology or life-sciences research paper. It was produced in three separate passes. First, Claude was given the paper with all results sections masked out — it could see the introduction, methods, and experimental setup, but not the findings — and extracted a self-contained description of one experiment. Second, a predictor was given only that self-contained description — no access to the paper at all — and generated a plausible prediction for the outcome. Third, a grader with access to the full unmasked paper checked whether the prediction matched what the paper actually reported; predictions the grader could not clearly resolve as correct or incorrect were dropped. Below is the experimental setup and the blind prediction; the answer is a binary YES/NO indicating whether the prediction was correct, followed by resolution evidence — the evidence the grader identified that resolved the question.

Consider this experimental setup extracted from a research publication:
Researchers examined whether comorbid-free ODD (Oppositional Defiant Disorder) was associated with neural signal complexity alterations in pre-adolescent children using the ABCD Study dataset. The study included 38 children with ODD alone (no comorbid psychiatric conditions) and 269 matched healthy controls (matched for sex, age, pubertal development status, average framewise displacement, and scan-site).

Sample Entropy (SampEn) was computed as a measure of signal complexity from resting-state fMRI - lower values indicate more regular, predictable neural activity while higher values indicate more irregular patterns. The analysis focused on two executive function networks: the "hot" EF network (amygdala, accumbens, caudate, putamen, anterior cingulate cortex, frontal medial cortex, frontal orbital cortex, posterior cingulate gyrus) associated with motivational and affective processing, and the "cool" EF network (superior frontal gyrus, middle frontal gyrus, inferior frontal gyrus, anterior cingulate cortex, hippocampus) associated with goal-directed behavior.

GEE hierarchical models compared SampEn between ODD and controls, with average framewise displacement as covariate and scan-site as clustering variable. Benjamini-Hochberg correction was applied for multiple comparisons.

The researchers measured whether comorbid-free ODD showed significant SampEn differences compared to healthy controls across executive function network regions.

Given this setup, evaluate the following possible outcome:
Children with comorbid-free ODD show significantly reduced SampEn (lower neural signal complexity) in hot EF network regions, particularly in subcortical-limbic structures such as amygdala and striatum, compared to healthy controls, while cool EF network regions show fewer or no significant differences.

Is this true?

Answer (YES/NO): NO